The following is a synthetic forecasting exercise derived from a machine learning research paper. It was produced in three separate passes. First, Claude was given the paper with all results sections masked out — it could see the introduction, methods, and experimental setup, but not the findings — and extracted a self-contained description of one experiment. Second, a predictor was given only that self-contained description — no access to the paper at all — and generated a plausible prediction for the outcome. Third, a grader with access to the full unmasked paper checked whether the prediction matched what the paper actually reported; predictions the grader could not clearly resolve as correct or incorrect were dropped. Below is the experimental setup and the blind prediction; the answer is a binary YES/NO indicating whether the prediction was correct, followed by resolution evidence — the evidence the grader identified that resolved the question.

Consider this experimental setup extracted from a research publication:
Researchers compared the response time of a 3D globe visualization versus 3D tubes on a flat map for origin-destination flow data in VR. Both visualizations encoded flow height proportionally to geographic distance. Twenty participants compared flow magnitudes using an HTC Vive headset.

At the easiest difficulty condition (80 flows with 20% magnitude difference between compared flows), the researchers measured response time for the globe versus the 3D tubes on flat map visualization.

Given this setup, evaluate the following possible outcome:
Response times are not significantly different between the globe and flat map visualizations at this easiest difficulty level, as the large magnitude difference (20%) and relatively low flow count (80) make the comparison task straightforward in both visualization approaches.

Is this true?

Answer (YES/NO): NO